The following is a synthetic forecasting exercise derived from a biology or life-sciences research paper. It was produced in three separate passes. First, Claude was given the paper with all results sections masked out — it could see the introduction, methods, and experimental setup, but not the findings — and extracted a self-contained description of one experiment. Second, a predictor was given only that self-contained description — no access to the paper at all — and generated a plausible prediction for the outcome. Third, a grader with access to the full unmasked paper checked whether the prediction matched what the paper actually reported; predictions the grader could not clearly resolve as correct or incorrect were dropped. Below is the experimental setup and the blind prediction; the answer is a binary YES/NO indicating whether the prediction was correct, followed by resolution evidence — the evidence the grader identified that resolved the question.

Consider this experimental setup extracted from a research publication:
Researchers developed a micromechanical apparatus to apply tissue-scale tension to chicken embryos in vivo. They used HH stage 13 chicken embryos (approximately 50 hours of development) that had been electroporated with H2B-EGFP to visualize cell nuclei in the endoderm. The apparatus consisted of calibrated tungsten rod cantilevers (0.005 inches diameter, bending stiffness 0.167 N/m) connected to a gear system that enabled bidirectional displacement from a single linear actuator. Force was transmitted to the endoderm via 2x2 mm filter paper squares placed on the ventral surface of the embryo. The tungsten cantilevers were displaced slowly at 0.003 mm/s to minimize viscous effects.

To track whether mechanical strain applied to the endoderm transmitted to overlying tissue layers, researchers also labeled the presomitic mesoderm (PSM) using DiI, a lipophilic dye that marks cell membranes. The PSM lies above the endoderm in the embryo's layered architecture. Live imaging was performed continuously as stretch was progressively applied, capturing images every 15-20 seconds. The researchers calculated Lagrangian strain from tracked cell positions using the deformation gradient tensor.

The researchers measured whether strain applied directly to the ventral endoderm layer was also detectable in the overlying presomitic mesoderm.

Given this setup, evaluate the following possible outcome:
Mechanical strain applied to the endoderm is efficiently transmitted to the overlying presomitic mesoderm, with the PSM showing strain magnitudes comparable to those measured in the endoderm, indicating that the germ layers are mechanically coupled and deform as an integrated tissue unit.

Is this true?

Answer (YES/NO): YES